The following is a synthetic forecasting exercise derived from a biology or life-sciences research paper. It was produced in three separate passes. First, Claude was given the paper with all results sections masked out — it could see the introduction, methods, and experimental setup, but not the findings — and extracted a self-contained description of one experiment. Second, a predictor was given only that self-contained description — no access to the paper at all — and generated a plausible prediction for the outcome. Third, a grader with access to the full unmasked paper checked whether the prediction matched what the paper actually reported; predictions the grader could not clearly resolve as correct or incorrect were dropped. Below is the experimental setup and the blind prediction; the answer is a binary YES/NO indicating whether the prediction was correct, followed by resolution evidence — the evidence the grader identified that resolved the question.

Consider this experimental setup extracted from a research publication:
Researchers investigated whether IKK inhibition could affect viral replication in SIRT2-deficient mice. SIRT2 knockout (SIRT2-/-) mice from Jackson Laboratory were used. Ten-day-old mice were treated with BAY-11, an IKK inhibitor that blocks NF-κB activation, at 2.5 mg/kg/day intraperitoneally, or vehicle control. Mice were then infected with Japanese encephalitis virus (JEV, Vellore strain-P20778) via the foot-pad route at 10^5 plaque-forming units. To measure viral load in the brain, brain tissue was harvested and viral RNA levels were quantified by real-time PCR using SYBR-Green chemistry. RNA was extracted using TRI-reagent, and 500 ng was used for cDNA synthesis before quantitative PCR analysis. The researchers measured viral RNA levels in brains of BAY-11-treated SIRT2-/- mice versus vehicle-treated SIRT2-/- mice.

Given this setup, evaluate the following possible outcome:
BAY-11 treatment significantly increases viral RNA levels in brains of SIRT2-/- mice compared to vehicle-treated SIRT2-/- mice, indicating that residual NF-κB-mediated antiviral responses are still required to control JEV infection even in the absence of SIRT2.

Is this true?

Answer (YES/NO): NO